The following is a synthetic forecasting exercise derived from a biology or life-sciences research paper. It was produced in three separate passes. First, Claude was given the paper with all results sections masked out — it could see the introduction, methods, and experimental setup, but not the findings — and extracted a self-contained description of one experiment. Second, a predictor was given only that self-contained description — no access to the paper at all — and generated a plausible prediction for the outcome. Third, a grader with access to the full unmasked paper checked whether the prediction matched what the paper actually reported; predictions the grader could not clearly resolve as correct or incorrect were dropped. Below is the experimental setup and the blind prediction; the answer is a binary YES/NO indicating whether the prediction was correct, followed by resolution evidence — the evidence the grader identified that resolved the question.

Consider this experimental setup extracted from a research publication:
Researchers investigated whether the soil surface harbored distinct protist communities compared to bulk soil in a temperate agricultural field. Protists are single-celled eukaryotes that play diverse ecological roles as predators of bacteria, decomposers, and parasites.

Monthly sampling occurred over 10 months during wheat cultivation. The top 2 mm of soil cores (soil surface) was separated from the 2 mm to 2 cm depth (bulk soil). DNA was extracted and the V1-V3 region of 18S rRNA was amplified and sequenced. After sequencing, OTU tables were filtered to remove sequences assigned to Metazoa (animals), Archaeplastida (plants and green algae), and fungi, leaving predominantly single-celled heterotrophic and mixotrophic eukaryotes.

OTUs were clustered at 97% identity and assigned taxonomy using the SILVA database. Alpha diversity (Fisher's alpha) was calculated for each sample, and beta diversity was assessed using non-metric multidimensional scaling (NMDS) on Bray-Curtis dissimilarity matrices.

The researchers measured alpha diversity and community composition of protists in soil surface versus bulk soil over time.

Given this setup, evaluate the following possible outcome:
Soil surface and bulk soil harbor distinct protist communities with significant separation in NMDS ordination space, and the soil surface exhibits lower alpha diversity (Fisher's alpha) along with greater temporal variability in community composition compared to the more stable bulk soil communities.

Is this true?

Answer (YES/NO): YES